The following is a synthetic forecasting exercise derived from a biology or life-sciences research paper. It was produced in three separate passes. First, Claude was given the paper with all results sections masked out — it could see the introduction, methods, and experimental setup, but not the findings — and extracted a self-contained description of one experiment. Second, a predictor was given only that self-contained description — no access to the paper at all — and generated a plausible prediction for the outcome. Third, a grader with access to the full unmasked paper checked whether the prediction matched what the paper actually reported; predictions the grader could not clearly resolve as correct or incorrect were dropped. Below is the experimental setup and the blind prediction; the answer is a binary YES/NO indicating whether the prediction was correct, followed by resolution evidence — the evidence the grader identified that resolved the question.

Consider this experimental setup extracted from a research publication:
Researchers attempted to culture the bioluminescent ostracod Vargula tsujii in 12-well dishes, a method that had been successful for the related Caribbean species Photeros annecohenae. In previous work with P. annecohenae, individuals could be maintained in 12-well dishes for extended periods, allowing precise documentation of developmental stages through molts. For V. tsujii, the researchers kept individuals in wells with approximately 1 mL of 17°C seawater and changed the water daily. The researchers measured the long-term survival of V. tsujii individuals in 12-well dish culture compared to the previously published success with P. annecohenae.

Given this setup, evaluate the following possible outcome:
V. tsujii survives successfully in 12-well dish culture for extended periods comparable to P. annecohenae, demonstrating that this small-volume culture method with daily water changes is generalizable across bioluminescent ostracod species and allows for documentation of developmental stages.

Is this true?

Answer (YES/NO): NO